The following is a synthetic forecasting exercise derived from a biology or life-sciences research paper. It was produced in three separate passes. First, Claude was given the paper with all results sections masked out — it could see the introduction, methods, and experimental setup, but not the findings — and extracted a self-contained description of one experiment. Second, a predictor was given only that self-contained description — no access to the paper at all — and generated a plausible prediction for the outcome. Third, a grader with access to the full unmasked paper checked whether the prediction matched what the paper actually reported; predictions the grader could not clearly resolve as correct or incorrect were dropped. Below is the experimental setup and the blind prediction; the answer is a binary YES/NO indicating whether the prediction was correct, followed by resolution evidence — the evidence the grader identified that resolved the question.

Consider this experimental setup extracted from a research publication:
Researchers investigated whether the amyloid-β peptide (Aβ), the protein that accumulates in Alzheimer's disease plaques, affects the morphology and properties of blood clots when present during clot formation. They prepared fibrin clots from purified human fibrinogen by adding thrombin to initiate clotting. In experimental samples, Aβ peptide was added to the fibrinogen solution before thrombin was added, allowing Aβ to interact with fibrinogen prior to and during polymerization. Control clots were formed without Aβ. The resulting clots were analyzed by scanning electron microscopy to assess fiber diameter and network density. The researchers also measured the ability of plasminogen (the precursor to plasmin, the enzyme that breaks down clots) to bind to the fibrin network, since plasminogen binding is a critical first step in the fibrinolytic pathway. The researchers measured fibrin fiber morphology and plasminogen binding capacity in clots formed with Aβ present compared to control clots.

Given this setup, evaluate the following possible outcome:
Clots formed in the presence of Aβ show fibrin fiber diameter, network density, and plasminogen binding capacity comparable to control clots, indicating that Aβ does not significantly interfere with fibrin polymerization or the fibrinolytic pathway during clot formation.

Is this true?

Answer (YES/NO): NO